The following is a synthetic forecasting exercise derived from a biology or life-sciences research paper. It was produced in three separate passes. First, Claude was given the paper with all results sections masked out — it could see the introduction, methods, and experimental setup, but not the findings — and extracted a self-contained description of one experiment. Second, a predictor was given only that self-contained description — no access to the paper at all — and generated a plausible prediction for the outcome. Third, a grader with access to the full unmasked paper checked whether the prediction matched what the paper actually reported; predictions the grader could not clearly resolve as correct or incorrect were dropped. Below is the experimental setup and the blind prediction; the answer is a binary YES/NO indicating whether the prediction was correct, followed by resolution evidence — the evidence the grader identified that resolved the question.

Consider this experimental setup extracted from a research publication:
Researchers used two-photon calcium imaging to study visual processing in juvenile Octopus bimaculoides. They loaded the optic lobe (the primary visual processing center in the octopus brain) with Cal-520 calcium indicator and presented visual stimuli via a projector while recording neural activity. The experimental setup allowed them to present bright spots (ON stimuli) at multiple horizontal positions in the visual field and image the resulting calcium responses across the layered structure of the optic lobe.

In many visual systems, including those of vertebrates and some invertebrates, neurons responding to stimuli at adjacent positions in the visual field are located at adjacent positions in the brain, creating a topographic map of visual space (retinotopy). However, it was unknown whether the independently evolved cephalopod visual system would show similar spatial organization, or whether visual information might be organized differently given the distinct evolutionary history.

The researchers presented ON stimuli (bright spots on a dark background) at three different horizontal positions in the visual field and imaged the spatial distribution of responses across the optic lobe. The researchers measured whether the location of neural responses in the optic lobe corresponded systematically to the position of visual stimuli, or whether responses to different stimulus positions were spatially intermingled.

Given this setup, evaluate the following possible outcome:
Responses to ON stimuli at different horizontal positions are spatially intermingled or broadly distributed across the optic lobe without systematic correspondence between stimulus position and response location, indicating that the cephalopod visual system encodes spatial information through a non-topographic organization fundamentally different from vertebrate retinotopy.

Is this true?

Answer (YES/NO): NO